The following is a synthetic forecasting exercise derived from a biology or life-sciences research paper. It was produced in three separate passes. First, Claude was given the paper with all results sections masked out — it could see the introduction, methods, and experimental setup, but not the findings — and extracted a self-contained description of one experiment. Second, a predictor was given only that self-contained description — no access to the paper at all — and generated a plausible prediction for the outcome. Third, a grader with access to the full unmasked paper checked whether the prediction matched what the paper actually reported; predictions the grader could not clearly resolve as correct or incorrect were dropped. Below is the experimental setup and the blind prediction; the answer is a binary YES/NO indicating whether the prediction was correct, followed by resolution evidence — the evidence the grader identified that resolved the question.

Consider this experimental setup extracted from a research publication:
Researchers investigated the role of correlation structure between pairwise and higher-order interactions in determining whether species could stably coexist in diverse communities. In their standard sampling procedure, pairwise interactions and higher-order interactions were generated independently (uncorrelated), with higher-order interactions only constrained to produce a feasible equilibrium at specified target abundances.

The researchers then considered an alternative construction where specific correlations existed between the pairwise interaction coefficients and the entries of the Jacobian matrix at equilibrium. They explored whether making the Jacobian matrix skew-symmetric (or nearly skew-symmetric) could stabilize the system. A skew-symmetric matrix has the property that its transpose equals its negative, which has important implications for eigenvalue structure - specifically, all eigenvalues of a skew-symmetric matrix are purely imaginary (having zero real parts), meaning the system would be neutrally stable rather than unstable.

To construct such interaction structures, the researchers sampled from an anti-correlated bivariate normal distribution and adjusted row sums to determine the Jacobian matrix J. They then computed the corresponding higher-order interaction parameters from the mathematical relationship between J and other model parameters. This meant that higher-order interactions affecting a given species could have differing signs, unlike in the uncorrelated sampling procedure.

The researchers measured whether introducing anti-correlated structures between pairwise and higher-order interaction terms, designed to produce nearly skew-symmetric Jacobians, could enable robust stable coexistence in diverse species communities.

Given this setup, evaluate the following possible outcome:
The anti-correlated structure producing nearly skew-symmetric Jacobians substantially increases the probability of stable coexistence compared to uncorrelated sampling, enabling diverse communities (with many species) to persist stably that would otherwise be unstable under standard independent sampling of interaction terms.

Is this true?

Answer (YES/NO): YES